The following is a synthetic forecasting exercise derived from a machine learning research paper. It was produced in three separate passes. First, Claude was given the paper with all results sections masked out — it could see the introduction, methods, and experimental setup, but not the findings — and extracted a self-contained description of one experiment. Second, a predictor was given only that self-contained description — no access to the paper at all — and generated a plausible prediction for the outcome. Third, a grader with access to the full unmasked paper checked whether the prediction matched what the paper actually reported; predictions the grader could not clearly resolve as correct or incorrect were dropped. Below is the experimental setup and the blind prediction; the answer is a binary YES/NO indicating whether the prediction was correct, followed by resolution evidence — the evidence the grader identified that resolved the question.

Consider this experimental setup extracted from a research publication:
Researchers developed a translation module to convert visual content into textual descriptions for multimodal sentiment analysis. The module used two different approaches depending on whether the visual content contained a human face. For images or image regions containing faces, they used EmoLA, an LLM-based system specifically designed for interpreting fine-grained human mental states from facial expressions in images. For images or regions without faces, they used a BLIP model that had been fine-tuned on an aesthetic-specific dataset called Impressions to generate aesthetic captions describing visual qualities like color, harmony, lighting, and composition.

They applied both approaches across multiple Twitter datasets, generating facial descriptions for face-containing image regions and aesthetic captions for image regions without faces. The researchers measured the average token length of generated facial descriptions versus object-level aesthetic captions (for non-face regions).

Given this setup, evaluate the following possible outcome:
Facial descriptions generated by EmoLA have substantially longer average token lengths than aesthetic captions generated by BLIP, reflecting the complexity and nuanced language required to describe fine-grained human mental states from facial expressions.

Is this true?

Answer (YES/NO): YES